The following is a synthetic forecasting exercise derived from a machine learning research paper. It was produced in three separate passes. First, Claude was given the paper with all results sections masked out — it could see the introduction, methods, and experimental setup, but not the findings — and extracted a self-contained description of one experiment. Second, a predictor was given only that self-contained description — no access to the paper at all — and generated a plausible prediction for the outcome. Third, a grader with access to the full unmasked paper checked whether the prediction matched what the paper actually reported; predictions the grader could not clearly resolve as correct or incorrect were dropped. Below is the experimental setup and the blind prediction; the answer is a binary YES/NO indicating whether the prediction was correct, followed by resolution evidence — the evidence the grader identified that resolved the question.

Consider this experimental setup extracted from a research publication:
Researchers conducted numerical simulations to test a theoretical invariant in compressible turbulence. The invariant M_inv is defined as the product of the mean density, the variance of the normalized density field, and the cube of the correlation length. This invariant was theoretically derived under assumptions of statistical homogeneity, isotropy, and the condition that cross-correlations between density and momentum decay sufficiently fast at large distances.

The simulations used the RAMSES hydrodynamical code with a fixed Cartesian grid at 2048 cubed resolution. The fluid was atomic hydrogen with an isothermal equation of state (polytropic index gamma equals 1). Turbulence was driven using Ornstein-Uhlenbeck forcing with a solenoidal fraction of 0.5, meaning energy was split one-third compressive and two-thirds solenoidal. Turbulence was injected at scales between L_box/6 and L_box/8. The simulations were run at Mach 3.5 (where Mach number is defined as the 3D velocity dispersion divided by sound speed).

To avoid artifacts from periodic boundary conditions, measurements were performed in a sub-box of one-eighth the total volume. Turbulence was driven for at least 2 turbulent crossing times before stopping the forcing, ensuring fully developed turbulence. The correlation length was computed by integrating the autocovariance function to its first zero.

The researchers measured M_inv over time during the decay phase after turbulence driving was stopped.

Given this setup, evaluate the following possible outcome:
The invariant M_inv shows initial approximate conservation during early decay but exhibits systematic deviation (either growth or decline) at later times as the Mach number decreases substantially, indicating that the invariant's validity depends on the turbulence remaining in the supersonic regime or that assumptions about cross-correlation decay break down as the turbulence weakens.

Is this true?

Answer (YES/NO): NO